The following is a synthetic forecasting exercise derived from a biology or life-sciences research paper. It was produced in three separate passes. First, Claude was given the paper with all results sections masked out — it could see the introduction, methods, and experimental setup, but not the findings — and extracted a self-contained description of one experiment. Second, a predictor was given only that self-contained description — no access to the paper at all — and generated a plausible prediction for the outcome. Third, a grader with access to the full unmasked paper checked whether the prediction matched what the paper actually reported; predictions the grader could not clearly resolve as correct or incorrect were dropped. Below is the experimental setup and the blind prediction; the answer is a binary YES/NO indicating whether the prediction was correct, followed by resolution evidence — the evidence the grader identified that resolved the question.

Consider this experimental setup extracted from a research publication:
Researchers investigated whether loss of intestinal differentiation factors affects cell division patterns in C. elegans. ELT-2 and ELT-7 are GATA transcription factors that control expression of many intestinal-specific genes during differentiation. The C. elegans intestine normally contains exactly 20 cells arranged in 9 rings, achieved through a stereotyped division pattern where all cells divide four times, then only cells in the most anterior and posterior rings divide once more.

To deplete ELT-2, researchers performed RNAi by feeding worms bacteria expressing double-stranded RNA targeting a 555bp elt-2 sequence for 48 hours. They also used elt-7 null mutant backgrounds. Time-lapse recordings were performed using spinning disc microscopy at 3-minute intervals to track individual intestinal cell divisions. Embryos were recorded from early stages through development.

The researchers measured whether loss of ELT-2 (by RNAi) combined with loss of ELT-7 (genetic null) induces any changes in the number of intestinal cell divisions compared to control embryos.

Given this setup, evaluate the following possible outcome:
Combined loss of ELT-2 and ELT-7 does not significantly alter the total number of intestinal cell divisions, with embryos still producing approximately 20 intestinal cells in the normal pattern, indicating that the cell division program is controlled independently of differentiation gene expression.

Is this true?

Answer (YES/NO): NO